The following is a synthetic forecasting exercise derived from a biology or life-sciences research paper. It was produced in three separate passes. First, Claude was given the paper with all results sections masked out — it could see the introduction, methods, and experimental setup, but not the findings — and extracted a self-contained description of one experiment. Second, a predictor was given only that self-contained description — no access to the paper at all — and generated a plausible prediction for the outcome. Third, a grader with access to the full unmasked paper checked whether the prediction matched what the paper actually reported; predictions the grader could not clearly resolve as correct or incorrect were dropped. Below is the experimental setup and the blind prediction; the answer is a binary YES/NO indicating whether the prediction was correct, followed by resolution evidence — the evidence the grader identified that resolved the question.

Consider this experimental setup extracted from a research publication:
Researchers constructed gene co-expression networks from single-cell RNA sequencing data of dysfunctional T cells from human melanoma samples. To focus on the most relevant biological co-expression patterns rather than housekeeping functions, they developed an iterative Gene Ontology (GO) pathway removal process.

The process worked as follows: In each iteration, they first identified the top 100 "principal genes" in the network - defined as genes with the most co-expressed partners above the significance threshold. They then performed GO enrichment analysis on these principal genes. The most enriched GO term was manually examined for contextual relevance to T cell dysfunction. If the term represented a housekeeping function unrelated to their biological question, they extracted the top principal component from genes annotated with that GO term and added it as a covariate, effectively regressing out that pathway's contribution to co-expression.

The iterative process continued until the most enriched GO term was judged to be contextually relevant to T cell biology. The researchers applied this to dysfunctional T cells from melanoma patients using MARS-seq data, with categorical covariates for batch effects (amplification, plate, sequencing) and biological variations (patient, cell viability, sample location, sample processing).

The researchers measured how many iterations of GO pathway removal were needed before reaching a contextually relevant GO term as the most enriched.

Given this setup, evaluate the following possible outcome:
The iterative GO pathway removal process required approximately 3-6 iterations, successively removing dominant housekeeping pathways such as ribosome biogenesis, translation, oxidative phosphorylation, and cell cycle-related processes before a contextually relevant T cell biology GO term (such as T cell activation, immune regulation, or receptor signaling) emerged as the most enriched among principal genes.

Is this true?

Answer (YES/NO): NO